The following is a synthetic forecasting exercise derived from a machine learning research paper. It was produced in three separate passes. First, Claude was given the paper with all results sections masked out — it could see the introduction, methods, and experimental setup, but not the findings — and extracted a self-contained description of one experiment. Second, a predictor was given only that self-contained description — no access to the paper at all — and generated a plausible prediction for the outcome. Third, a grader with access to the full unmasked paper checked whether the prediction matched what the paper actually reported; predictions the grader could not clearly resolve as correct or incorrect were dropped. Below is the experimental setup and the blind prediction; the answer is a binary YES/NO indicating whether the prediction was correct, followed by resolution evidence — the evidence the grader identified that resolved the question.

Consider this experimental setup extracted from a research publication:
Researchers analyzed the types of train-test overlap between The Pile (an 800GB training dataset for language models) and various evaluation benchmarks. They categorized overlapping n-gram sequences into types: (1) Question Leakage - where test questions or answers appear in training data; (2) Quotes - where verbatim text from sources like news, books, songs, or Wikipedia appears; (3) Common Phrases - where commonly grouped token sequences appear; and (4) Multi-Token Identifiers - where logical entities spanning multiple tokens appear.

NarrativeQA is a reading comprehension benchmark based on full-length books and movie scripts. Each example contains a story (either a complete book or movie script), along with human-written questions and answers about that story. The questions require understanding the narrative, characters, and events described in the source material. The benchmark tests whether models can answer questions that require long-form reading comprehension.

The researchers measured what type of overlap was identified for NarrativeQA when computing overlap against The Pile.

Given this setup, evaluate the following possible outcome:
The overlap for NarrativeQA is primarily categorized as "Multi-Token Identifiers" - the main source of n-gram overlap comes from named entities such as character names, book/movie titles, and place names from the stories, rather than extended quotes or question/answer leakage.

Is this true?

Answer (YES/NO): NO